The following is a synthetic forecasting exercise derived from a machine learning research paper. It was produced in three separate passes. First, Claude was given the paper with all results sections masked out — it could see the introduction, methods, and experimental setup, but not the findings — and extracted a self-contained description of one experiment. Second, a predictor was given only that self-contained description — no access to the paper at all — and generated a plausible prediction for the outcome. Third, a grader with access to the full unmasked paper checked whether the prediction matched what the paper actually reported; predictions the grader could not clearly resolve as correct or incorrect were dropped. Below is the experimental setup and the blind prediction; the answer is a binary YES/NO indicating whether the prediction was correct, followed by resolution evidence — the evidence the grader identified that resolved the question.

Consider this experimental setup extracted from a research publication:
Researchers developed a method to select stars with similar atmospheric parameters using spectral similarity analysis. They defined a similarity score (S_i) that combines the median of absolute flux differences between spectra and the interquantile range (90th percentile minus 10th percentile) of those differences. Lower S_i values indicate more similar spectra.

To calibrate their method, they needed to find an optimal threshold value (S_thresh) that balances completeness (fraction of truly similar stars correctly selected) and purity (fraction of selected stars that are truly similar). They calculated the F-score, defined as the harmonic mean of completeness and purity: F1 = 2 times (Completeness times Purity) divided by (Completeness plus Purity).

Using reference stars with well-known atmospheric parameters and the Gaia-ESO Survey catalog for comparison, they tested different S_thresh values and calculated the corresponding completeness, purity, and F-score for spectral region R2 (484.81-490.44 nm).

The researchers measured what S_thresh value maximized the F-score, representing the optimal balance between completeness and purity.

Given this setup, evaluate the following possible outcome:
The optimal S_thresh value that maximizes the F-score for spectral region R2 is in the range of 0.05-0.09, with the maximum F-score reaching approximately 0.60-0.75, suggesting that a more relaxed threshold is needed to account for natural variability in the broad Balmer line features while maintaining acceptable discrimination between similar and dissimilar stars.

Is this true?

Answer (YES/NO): NO